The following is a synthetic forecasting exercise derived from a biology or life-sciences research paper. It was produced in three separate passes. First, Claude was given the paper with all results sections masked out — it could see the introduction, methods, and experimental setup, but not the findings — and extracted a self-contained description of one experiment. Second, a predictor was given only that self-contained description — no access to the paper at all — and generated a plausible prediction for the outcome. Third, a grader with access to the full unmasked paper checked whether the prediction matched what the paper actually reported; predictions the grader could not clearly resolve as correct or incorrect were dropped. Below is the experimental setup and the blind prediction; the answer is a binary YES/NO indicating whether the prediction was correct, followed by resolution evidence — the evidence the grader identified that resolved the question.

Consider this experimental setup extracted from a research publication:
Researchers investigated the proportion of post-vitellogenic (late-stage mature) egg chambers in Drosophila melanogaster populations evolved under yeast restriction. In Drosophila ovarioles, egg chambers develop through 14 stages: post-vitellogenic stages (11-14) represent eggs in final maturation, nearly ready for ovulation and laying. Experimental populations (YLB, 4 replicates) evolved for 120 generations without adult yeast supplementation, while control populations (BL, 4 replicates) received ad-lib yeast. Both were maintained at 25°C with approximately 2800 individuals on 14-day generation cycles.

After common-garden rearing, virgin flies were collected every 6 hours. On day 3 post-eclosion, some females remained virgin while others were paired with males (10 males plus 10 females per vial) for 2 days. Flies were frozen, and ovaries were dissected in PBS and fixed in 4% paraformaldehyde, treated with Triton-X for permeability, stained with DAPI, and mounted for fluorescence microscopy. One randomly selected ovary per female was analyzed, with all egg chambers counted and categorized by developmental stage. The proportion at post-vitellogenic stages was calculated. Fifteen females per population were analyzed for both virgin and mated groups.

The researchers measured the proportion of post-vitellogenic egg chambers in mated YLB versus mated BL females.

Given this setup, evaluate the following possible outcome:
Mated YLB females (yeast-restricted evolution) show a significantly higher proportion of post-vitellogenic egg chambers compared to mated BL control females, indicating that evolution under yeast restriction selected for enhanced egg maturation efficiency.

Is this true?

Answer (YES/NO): YES